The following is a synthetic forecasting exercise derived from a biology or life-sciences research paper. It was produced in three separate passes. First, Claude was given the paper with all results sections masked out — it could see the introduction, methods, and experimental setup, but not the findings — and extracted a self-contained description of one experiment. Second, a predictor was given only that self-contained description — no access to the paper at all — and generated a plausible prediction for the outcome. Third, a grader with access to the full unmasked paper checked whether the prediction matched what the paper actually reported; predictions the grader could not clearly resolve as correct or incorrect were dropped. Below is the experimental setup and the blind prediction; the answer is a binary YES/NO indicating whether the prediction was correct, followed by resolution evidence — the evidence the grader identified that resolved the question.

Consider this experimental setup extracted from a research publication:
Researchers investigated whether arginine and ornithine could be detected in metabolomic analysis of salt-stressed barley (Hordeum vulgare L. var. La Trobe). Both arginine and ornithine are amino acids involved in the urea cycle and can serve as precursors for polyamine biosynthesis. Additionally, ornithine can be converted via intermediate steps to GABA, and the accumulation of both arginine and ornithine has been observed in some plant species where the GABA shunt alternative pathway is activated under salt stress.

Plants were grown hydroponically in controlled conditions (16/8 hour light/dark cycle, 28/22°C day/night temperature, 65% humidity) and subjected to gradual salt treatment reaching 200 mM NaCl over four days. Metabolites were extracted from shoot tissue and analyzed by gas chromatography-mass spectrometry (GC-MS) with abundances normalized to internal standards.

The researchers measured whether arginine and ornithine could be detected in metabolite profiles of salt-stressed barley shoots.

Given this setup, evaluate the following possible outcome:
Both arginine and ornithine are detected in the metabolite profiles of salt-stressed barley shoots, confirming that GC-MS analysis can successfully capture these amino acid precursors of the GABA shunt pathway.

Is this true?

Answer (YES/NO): NO